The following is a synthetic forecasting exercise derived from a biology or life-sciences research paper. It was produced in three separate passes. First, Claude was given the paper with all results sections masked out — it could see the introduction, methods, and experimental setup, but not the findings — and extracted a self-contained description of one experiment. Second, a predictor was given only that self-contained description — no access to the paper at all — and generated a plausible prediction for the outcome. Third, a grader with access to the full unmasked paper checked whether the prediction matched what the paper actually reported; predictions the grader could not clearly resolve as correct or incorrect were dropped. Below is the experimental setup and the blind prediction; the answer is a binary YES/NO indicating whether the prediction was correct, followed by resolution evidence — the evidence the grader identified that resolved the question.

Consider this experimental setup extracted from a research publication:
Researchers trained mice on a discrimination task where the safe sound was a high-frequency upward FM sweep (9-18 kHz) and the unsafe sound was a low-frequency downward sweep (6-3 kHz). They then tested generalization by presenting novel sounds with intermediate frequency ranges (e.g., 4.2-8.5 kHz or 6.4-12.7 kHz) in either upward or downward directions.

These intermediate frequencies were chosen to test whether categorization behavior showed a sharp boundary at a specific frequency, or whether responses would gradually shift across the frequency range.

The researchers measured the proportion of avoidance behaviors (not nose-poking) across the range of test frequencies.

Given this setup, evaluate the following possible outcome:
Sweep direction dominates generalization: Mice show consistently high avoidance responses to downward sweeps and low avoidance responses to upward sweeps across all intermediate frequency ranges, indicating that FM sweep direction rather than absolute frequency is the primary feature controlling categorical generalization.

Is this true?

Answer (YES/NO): NO